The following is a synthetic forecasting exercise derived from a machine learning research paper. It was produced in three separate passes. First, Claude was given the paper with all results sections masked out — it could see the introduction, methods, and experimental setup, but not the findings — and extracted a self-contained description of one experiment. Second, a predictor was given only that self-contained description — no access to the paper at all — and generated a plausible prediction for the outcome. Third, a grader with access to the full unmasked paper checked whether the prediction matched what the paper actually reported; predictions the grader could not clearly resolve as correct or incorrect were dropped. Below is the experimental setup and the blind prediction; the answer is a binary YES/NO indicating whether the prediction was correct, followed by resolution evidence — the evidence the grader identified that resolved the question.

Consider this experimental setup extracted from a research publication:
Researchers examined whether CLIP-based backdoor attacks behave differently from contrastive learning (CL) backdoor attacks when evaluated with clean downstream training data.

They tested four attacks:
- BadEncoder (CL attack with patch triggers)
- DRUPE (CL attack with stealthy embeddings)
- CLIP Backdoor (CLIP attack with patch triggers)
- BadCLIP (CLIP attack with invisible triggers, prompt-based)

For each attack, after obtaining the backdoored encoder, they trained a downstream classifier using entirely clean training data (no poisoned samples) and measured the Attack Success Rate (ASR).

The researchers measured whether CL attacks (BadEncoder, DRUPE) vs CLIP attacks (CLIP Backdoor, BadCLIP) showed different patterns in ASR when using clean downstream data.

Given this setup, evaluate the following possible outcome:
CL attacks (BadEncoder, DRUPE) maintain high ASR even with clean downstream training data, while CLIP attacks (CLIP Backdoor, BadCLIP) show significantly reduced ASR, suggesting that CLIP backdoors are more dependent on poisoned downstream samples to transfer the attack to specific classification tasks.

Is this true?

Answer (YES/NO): NO